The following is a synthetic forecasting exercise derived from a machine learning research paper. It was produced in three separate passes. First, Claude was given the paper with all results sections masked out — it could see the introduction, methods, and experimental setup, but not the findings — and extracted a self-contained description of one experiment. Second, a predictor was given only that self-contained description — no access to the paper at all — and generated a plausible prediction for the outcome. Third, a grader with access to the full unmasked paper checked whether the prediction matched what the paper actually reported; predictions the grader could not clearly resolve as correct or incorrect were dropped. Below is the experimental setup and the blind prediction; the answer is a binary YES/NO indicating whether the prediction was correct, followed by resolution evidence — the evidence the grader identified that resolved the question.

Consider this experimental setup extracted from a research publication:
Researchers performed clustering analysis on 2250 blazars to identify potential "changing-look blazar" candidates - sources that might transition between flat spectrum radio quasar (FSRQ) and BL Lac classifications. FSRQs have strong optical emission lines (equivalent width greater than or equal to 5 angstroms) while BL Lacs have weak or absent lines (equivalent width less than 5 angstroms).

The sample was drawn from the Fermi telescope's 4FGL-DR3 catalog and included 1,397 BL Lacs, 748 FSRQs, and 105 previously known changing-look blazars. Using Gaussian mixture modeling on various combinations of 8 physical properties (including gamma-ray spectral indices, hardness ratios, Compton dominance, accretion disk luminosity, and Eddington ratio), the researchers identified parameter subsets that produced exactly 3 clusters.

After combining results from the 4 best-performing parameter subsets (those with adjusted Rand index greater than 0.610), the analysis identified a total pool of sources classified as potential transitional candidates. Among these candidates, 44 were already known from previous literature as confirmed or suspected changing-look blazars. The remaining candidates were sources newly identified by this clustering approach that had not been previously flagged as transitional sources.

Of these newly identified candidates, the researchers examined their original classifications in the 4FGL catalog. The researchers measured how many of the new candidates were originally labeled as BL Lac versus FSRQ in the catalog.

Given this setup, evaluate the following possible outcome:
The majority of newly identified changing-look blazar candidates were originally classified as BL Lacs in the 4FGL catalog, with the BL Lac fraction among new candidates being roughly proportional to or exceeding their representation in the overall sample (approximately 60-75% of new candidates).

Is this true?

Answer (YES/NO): NO